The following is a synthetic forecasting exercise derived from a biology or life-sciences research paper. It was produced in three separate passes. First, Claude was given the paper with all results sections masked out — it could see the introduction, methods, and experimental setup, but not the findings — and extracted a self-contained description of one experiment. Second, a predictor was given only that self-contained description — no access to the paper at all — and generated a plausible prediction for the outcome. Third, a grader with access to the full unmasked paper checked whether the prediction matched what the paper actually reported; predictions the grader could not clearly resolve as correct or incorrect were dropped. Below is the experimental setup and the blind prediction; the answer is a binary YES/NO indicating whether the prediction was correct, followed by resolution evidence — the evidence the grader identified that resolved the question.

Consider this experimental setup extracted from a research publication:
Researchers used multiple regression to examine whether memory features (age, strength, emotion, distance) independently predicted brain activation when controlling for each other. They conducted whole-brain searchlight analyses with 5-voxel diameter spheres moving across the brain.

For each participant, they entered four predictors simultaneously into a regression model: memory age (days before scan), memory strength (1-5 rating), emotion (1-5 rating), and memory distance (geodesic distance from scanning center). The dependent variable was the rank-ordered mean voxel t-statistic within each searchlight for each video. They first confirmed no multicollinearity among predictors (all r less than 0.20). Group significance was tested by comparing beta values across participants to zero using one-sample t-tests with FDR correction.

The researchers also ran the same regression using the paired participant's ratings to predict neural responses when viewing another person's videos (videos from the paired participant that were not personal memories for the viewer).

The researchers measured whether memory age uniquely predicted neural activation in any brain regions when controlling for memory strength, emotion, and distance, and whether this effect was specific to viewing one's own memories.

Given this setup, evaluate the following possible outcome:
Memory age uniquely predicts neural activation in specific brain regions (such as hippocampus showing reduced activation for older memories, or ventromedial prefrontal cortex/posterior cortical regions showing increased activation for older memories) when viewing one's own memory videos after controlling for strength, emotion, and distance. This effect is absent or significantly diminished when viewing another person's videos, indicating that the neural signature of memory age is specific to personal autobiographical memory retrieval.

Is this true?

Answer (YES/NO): NO